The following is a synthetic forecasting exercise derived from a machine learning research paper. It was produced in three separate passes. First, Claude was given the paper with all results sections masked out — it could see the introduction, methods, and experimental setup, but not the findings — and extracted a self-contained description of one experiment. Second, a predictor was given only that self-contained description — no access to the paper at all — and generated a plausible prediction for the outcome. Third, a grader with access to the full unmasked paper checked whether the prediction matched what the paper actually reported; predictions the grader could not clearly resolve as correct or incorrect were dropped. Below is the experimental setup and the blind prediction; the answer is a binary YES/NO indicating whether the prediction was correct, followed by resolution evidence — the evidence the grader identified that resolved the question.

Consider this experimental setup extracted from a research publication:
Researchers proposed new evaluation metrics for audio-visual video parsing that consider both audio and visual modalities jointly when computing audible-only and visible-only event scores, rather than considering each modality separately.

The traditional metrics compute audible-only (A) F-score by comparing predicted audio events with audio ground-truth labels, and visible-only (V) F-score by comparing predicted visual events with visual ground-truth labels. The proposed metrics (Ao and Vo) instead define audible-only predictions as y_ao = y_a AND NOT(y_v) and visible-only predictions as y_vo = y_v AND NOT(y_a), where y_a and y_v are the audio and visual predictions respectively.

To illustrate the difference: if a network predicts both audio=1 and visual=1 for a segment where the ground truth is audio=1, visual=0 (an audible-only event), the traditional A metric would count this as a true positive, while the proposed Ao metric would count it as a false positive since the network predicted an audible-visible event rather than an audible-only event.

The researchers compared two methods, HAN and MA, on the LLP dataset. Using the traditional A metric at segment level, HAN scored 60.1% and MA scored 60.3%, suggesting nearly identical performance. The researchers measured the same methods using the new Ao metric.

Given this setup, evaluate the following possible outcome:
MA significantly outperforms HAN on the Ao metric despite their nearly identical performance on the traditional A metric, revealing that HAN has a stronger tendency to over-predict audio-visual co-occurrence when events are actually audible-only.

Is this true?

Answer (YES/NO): YES